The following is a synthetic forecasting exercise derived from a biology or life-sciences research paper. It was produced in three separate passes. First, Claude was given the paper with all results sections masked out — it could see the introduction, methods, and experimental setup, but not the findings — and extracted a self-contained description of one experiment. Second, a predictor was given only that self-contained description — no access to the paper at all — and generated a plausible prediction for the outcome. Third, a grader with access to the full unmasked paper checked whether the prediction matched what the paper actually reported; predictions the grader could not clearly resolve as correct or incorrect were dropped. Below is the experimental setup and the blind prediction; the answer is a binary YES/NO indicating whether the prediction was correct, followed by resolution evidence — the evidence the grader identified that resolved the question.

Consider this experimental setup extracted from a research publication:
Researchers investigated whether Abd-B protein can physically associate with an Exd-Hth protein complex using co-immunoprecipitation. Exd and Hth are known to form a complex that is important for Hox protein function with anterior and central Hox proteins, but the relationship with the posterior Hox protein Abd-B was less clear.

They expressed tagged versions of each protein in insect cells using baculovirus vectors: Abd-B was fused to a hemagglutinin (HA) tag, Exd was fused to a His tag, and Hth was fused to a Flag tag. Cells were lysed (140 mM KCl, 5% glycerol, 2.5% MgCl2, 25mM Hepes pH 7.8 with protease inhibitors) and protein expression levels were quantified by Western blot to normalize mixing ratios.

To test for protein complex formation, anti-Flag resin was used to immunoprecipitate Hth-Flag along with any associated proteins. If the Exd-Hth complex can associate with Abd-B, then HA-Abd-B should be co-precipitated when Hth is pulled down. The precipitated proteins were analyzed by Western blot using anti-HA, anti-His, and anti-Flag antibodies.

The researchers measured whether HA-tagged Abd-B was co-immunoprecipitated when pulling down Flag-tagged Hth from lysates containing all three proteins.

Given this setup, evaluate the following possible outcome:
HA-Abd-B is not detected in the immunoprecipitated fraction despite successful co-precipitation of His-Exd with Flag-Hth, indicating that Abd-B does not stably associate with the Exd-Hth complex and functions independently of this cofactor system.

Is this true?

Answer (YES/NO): NO